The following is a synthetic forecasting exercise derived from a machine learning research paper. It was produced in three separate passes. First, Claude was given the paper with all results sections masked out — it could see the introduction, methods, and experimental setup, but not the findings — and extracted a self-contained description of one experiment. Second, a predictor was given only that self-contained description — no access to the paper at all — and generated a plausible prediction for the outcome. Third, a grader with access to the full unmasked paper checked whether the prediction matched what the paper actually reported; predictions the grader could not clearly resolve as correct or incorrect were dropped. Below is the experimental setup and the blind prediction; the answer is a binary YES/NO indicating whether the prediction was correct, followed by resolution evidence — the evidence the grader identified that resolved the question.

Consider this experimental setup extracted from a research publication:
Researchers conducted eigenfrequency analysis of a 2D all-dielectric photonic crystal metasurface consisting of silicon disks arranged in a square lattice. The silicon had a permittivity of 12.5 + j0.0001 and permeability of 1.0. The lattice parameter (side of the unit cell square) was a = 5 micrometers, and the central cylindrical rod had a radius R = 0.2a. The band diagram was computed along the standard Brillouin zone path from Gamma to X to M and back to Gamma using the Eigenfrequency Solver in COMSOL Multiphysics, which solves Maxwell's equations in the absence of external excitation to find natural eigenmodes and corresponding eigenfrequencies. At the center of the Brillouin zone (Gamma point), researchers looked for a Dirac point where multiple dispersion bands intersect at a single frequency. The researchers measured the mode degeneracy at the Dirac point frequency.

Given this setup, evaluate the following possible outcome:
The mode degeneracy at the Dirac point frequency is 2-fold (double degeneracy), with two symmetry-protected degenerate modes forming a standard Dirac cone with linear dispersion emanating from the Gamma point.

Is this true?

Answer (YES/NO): NO